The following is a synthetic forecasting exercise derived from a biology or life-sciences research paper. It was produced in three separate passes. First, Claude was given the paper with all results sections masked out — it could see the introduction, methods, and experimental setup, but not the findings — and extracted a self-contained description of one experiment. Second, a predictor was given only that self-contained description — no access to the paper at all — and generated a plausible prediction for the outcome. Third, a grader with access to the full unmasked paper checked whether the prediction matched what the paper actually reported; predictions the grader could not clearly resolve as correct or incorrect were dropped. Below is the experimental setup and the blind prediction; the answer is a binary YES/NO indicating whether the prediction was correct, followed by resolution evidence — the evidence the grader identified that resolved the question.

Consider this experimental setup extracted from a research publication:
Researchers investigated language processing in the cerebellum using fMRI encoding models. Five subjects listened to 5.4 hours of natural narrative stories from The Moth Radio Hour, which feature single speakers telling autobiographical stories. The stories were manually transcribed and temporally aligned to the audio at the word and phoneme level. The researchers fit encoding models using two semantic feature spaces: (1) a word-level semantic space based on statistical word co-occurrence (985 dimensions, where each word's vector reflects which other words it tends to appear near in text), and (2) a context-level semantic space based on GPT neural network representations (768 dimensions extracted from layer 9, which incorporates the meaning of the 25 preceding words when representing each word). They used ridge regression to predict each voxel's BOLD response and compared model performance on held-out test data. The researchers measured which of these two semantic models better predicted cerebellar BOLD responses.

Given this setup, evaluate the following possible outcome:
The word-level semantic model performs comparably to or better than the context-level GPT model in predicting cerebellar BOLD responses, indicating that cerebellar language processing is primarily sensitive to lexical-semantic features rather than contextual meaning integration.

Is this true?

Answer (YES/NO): NO